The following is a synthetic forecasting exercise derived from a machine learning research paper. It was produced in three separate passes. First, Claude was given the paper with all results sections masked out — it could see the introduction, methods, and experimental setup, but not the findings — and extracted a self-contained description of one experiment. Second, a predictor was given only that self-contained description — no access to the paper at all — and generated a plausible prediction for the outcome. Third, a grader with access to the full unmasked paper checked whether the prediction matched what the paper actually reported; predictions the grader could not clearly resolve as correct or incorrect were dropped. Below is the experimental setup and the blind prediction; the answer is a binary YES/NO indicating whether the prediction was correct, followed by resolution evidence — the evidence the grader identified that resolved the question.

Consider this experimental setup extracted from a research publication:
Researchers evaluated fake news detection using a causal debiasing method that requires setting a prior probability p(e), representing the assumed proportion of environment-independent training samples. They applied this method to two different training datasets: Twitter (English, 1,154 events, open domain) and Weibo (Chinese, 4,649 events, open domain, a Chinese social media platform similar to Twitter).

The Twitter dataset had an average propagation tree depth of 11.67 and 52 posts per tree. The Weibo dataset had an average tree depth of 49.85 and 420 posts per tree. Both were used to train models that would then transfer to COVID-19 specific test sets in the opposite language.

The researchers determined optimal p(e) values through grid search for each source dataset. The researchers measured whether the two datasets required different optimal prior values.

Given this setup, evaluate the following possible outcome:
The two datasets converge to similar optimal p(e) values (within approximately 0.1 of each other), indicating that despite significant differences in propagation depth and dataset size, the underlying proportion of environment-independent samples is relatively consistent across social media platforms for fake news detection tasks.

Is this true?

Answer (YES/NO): YES